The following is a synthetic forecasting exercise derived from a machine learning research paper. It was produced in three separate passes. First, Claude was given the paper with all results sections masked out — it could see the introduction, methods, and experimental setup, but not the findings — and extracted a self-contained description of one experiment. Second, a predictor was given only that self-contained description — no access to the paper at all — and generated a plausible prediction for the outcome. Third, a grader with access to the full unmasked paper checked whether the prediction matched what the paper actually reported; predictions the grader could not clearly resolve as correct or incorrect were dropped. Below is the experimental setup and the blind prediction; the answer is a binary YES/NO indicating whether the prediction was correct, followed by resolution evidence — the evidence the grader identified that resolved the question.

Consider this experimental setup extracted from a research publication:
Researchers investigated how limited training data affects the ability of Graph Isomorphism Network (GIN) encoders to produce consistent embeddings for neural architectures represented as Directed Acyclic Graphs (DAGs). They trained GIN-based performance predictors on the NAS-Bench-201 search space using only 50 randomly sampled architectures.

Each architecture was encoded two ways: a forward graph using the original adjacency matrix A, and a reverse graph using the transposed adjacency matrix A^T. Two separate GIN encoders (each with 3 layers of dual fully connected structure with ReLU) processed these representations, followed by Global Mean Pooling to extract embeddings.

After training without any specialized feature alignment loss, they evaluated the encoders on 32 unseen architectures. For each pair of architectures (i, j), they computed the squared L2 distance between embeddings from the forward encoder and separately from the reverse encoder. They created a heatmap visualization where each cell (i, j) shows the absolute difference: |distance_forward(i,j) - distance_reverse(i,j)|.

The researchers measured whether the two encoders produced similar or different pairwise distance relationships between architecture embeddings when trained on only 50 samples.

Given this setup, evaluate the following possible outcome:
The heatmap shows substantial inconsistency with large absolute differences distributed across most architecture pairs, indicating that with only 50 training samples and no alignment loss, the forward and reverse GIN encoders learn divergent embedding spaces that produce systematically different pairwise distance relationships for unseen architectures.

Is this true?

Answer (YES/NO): YES